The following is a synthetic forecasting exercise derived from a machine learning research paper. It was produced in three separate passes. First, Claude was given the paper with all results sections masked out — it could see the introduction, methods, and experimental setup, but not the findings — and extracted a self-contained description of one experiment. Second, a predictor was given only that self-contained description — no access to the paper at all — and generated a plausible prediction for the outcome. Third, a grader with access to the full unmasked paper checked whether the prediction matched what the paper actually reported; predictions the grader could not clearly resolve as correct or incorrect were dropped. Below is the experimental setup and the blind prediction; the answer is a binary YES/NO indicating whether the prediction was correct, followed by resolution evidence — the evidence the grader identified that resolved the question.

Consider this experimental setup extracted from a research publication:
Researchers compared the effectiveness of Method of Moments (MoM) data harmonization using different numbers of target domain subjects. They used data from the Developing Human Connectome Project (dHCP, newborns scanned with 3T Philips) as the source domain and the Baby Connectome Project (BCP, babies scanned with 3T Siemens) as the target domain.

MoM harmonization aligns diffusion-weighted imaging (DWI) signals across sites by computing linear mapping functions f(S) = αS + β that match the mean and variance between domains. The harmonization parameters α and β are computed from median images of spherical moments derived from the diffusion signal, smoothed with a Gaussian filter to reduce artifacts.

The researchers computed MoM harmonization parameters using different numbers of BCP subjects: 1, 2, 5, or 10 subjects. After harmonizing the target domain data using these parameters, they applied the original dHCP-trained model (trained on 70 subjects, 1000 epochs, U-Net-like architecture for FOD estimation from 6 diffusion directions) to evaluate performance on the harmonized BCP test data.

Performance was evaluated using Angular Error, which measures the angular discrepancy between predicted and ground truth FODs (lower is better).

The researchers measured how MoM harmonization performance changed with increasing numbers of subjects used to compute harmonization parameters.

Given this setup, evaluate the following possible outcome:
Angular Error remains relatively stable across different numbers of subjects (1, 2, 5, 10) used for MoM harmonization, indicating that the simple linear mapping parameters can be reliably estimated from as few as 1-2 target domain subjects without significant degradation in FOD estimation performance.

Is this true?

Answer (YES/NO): YES